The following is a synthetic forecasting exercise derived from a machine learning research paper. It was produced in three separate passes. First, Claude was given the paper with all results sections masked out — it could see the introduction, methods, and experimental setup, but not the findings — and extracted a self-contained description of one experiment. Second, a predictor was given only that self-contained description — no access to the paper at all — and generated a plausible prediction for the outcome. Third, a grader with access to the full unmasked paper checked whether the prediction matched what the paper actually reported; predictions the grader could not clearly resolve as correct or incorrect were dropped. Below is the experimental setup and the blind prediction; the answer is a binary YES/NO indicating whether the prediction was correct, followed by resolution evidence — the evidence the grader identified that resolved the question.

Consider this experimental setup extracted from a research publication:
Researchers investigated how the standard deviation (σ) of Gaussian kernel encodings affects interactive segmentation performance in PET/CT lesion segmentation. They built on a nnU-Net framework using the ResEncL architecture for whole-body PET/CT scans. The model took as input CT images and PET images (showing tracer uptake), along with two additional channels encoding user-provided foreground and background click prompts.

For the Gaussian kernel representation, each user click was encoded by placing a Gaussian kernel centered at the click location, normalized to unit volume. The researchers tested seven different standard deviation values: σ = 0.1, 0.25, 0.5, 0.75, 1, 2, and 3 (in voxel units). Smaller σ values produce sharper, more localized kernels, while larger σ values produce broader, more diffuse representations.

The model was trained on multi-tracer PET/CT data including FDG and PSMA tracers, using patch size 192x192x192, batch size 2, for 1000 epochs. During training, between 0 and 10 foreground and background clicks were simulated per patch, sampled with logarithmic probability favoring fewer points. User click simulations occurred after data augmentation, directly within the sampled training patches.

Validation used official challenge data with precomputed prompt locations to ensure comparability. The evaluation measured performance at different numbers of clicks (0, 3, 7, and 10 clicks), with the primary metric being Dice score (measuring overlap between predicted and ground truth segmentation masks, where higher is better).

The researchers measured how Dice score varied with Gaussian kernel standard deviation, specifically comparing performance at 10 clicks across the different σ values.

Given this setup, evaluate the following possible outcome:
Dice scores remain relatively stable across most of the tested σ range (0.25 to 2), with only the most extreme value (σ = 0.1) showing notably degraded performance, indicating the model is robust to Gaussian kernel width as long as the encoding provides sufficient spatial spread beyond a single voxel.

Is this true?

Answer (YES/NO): NO